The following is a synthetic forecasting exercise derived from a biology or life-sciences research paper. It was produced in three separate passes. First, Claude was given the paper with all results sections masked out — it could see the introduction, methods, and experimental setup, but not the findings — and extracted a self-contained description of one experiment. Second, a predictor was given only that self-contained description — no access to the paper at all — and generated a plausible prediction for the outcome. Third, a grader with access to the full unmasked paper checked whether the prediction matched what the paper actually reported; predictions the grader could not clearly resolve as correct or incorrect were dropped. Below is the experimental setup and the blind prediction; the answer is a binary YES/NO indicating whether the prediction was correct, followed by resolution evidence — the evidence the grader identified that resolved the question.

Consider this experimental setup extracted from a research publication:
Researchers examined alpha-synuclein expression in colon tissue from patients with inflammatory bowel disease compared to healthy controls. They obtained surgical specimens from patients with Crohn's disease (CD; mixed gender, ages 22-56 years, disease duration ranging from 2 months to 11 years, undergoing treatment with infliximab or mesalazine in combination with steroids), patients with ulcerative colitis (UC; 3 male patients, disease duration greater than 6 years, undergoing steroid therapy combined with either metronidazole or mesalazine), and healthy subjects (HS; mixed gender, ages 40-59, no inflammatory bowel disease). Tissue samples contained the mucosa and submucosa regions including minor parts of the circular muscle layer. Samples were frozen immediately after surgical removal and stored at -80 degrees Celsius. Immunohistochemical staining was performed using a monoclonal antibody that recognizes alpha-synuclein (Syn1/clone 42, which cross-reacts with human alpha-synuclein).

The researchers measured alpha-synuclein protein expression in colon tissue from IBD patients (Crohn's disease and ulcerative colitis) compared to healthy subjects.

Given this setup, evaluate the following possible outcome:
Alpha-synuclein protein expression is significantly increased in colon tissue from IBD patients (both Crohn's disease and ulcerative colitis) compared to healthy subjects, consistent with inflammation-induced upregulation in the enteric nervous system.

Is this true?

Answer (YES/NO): NO